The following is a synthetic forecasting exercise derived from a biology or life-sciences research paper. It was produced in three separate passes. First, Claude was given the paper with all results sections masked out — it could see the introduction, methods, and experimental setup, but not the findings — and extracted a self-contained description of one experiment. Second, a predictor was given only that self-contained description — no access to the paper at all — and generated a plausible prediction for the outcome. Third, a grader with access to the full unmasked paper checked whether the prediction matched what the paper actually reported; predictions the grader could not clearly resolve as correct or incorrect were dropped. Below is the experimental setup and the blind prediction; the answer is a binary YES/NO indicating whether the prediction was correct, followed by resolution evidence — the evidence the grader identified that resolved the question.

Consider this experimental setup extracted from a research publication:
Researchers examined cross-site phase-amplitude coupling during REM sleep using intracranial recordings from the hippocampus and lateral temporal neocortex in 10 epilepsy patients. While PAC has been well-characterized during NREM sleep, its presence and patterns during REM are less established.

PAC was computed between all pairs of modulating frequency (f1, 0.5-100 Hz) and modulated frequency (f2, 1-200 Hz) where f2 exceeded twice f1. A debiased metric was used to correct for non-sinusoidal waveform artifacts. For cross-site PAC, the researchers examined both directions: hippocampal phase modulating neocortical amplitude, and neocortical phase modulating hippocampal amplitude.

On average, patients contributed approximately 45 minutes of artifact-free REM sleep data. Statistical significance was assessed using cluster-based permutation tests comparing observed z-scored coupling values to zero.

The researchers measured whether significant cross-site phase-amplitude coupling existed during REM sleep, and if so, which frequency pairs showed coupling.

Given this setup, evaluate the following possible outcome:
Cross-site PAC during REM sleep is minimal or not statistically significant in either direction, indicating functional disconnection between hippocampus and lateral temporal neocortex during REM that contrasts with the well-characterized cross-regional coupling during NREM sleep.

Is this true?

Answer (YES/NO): YES